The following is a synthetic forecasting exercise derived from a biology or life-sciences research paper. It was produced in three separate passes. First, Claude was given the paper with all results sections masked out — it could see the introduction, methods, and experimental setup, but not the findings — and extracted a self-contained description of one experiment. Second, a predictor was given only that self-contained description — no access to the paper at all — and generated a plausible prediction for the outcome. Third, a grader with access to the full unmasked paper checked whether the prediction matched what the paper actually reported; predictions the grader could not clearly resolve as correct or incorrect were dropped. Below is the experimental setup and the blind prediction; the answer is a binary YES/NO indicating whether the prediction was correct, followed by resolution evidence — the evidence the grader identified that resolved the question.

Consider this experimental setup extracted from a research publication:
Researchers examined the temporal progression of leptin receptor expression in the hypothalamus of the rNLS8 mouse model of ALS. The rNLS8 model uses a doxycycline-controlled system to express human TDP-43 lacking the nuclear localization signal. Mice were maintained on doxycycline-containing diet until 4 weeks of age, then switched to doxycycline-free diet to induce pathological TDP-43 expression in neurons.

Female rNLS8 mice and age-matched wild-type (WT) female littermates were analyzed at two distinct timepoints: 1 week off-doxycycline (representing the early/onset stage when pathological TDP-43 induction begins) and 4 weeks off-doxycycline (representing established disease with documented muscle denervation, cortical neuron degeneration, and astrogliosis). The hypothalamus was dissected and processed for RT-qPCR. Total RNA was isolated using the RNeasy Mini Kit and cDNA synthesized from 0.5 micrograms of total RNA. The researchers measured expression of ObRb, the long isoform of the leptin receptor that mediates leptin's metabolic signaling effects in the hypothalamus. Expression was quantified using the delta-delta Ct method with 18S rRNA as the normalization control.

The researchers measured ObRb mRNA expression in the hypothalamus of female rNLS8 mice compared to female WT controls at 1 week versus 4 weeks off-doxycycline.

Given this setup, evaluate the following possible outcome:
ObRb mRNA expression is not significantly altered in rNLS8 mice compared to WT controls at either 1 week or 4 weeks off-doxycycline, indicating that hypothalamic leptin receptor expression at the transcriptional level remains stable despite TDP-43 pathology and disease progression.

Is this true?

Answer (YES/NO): NO